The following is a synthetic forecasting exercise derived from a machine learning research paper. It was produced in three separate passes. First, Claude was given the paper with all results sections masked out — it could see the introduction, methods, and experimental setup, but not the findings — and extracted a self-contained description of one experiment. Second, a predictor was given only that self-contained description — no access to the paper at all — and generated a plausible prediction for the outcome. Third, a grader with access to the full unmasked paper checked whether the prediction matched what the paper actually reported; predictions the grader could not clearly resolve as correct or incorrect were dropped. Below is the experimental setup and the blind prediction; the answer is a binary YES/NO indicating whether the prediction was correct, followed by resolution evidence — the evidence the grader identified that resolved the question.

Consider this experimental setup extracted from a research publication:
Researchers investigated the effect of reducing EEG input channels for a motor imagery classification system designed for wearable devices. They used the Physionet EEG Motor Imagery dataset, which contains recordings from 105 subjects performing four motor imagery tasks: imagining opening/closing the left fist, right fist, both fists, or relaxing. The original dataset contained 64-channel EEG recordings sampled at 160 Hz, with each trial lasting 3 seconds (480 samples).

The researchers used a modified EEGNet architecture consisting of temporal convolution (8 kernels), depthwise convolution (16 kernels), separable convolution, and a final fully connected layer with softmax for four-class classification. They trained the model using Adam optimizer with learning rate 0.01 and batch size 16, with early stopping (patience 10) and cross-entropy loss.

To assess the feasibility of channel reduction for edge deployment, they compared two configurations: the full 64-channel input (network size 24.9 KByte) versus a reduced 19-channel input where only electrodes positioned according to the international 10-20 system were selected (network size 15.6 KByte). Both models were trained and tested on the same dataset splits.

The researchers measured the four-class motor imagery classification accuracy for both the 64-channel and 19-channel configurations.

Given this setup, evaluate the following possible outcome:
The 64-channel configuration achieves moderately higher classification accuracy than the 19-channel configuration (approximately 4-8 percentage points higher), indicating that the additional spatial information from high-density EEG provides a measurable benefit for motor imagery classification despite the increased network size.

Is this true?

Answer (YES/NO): NO